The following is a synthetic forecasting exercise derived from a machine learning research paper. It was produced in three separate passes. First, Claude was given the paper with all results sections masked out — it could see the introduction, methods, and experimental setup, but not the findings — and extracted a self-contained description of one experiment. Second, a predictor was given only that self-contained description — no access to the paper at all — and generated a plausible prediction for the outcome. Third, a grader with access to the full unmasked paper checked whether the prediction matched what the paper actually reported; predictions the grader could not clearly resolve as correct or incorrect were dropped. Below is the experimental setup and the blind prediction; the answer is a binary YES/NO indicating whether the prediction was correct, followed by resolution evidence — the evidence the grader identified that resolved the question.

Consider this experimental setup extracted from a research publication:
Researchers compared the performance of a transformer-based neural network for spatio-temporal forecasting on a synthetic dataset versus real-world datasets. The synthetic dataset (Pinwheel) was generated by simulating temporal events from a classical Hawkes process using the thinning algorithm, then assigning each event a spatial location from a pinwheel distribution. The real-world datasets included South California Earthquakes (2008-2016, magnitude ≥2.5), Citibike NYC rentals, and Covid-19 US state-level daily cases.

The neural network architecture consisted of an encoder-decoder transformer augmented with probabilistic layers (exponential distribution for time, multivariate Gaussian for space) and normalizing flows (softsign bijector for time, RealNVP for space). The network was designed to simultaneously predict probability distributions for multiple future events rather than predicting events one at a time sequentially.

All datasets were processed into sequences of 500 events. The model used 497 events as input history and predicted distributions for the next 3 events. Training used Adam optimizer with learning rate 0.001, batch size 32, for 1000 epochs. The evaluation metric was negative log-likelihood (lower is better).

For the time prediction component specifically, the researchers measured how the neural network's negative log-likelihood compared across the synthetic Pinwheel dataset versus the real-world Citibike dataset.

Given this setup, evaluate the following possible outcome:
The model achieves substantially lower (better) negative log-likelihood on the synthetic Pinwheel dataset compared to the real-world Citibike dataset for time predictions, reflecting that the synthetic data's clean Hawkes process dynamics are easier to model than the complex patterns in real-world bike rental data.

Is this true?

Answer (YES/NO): NO